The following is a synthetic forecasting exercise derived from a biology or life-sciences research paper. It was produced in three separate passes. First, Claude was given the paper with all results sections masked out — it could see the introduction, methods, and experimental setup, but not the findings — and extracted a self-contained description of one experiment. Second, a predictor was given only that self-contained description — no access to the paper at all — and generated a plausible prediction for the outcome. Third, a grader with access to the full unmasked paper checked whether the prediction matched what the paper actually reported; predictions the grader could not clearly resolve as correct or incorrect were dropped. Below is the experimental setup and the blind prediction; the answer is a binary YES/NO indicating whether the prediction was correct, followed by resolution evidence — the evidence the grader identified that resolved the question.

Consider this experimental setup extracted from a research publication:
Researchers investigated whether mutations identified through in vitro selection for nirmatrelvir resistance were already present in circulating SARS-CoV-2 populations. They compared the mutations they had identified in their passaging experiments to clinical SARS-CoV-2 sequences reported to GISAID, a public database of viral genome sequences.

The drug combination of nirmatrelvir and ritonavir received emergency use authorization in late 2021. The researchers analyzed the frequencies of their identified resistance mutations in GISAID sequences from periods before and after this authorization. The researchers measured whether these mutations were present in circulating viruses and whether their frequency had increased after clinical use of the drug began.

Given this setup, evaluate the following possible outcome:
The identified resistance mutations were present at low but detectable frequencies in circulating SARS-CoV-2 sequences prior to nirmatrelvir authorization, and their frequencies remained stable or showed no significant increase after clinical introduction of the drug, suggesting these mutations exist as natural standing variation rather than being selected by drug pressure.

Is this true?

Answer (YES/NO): YES